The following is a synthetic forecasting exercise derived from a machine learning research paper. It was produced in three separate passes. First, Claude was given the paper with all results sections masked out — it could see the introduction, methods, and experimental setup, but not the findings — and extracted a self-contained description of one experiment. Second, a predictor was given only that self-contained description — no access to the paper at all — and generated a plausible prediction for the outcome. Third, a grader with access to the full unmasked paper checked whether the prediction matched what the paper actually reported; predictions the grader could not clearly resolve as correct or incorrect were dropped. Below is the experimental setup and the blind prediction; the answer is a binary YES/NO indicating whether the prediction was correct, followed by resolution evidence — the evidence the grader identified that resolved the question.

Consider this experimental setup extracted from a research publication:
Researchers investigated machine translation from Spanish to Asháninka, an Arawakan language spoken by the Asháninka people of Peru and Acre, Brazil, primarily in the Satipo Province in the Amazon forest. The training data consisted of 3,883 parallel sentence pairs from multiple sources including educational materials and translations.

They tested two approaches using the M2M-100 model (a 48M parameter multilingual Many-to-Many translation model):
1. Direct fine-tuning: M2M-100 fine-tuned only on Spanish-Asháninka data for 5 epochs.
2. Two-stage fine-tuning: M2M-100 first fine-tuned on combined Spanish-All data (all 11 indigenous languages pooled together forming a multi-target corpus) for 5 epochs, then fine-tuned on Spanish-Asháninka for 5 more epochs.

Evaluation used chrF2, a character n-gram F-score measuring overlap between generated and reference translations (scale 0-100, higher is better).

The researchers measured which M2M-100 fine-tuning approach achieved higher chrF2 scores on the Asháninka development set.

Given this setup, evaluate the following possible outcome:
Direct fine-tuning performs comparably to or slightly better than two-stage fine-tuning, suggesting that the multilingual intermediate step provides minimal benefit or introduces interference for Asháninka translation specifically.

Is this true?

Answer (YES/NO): NO